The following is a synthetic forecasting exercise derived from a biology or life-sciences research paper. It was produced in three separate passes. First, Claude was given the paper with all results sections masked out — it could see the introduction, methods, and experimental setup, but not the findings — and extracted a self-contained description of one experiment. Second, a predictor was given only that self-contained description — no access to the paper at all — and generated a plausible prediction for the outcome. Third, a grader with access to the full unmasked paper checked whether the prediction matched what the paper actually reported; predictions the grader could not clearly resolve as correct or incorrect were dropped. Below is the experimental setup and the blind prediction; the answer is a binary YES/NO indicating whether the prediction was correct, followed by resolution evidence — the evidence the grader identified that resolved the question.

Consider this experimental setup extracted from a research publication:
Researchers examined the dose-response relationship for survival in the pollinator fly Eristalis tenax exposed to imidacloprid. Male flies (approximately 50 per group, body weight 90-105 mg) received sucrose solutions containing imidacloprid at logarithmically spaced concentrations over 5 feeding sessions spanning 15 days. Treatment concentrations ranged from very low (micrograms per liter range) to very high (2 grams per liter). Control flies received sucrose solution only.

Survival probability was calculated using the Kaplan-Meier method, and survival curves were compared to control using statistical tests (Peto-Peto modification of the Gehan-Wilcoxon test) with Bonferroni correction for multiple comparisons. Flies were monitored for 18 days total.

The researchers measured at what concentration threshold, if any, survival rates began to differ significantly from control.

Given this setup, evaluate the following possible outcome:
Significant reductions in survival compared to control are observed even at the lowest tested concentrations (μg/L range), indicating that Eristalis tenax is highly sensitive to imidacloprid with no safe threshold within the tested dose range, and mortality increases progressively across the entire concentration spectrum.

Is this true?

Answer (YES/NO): NO